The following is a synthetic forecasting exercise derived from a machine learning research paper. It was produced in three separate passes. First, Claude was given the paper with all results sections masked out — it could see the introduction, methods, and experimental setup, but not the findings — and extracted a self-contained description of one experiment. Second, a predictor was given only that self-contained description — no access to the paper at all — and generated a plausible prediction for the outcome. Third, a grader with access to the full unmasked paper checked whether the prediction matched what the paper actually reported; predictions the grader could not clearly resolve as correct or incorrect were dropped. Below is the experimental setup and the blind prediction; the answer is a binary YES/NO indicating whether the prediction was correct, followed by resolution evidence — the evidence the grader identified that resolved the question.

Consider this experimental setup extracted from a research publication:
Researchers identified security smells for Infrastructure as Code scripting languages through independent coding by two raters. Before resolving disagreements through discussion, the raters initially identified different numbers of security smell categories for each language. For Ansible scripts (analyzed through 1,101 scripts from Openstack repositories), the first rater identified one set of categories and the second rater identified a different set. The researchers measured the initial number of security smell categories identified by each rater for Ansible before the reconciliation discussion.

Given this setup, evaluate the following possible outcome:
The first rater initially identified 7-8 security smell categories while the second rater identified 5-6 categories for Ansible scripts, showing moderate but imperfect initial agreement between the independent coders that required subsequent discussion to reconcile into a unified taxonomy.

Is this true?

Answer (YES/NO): NO